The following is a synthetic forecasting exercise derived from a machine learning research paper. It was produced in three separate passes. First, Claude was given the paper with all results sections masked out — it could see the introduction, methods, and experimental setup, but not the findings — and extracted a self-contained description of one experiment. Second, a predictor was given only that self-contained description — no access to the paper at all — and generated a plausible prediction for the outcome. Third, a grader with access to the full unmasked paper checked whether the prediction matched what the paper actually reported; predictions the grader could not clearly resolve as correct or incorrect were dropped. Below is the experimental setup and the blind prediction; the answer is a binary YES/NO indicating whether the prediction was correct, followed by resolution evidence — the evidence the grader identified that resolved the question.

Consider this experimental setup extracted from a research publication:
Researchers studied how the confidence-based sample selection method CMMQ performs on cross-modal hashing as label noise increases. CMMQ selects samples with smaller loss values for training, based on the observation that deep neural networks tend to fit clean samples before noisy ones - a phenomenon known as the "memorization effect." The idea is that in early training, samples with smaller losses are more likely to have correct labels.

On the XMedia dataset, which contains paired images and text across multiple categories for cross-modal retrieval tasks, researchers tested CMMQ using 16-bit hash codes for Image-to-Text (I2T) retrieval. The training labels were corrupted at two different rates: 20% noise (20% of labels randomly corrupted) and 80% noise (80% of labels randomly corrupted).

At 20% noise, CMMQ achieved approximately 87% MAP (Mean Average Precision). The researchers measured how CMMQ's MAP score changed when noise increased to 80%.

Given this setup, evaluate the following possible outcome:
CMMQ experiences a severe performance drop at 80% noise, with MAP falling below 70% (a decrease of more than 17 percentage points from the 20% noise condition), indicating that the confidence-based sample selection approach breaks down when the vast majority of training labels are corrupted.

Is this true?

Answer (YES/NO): YES